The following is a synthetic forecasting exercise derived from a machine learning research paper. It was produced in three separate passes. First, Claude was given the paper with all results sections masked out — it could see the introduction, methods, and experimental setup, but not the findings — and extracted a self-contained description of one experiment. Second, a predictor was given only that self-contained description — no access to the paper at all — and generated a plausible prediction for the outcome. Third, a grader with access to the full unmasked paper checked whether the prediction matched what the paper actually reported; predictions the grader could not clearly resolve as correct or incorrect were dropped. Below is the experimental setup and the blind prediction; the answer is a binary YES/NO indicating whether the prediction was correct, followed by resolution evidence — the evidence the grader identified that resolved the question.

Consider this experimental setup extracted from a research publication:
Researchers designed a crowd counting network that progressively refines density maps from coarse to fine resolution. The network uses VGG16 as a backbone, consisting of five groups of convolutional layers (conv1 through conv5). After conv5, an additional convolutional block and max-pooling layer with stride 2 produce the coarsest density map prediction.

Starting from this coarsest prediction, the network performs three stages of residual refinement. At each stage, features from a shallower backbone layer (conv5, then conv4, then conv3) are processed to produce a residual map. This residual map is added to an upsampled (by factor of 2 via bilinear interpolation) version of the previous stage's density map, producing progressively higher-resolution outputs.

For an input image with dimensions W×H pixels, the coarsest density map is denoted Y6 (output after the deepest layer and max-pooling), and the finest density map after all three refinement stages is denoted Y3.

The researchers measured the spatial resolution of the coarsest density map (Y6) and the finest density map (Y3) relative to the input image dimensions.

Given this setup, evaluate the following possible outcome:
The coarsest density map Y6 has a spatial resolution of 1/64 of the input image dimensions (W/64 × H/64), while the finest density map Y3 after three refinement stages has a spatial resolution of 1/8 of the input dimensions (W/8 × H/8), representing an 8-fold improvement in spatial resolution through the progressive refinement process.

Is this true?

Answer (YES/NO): NO